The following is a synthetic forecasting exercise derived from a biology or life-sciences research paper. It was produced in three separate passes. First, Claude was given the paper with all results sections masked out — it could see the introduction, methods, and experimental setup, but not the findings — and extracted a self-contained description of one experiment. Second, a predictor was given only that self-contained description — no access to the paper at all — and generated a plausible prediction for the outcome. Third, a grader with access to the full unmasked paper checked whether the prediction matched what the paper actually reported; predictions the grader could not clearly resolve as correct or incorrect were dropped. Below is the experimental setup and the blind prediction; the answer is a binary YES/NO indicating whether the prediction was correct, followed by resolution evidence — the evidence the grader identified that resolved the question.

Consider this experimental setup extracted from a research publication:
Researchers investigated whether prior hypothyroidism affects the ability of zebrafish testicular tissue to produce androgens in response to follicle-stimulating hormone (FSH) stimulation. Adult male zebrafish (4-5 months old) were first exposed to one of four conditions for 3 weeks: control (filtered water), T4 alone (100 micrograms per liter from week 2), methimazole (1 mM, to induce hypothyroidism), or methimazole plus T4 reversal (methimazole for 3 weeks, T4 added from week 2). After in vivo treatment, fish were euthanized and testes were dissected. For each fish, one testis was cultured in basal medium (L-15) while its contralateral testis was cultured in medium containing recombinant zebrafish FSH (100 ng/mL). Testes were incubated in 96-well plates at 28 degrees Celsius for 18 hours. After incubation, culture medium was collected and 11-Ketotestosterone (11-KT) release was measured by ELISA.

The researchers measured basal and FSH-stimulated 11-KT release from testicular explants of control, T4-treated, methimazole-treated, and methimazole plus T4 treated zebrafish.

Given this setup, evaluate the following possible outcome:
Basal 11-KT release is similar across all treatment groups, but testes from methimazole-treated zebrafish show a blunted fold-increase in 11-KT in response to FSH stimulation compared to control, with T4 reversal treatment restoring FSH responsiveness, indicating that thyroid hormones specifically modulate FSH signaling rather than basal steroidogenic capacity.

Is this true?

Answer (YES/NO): YES